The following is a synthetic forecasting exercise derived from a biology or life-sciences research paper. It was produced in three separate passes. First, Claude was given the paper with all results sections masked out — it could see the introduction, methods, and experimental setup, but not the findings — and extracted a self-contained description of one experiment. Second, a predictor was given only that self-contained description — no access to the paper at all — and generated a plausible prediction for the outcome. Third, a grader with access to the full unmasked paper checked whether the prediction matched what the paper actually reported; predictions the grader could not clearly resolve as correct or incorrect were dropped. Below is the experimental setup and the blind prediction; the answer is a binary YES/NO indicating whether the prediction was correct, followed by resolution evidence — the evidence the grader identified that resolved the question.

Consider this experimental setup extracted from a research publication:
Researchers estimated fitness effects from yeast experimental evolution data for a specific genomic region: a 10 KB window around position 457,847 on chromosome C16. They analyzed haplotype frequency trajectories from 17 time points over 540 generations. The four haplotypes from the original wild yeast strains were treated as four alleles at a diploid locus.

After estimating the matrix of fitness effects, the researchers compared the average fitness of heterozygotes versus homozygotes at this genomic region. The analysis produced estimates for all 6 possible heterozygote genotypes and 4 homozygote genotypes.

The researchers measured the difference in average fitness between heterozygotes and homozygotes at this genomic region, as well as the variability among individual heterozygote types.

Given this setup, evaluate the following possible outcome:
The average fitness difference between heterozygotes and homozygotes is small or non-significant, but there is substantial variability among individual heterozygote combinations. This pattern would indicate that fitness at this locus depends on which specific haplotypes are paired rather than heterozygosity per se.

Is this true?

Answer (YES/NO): NO